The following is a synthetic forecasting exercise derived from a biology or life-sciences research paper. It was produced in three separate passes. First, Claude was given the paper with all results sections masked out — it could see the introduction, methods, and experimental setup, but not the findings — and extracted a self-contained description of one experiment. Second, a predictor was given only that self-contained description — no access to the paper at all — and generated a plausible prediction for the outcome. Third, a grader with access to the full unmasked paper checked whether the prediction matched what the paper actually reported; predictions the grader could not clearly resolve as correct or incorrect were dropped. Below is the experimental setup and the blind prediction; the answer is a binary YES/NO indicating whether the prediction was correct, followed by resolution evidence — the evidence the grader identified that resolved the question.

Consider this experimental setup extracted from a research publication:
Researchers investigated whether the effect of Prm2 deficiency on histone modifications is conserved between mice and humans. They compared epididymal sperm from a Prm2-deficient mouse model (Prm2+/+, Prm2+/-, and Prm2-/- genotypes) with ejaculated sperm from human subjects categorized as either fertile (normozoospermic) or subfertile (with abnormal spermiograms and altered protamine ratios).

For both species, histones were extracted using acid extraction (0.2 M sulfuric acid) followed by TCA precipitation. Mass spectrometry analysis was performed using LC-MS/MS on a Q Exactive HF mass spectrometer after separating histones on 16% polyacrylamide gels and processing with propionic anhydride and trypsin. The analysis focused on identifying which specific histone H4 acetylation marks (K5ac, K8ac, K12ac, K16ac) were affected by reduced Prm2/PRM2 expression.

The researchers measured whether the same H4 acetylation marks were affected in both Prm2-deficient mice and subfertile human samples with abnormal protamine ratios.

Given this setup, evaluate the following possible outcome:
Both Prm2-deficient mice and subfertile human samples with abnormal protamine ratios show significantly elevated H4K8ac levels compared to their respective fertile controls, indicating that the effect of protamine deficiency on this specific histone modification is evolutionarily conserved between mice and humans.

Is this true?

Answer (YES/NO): NO